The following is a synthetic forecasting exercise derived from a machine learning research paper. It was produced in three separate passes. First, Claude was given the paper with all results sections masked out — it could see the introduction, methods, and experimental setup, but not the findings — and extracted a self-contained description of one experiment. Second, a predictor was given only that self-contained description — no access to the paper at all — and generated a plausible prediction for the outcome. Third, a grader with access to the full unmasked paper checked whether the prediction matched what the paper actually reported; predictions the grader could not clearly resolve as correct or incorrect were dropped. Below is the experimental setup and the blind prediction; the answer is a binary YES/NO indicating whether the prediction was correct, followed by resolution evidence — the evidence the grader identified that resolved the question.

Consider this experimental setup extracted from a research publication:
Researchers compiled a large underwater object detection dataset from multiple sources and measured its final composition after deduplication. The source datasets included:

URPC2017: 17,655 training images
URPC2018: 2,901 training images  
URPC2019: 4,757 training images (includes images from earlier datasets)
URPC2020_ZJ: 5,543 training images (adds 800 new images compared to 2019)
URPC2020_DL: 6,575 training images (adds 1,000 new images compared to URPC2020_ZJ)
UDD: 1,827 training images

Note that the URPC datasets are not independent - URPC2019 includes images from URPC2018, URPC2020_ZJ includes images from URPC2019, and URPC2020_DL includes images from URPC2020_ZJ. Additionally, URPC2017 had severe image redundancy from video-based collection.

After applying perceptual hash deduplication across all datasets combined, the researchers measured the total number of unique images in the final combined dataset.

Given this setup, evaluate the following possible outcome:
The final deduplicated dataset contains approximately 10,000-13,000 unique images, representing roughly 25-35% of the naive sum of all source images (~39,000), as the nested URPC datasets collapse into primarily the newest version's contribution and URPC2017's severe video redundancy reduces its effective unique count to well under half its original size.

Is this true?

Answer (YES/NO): NO